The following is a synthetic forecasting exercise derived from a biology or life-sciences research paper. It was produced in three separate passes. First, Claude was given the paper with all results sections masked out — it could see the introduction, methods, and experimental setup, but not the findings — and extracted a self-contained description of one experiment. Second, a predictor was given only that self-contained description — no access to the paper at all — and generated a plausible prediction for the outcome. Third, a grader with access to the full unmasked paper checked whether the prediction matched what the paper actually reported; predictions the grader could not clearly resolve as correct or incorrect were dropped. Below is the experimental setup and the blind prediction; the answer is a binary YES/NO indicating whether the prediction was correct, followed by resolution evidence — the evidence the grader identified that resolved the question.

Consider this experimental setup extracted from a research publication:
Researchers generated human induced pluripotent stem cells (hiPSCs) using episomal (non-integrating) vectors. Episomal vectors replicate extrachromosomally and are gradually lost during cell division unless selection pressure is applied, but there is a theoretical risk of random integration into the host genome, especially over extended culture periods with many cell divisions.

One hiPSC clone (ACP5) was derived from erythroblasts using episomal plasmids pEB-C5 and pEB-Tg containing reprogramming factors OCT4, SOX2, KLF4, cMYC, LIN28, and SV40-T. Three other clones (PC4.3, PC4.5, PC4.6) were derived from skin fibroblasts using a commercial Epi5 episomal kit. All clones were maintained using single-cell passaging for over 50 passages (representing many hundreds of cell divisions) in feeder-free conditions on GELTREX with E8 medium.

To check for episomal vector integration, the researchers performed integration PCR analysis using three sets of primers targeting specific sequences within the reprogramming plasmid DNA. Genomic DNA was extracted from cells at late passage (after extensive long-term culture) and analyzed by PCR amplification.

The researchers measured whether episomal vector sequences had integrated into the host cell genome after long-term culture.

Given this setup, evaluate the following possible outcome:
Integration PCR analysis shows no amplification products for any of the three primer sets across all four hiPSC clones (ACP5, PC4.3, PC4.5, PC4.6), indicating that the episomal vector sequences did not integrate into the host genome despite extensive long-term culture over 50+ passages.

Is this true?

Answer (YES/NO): NO